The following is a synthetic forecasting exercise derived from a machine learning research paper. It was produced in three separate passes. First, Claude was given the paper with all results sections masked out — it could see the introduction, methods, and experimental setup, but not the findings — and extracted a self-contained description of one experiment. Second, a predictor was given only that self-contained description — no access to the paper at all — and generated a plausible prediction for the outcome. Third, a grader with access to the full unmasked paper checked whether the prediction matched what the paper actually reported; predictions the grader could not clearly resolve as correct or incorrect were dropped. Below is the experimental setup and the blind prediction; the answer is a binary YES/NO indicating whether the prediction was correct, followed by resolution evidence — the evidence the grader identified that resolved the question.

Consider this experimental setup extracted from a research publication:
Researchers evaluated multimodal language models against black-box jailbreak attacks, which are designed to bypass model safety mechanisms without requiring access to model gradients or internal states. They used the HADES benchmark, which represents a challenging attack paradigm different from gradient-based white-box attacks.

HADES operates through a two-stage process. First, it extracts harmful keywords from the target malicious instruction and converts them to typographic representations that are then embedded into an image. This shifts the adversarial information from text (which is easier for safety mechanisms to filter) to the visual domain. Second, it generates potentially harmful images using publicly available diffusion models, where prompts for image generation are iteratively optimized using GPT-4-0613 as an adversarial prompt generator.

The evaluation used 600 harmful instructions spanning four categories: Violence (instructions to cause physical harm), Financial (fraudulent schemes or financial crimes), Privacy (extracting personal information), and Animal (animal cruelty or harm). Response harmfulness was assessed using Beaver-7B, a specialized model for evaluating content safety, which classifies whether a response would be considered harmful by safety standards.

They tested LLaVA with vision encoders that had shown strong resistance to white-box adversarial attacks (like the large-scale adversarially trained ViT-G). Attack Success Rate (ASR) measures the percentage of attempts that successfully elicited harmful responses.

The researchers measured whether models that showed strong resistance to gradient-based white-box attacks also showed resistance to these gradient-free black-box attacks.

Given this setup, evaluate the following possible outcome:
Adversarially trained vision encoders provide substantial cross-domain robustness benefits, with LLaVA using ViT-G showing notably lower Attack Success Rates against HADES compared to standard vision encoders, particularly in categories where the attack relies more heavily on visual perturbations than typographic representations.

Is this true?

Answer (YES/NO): NO